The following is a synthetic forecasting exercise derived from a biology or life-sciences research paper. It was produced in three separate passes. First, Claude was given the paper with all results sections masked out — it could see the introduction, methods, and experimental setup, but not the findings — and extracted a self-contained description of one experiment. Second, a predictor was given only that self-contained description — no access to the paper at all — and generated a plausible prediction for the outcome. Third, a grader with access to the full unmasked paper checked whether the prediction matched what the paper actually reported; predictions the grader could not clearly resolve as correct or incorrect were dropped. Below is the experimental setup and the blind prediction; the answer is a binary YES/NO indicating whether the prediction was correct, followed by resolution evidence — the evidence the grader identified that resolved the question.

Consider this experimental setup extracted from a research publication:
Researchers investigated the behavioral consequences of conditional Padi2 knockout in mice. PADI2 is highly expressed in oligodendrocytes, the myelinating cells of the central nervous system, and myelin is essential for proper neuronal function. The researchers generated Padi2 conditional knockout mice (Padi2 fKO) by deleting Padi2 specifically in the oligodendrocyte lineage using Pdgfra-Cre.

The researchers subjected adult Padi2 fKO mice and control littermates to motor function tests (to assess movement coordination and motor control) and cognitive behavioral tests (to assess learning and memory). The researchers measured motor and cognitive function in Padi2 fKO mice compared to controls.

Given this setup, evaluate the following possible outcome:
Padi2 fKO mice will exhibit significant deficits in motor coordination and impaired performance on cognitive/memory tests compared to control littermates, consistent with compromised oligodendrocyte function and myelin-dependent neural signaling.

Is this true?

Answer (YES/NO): YES